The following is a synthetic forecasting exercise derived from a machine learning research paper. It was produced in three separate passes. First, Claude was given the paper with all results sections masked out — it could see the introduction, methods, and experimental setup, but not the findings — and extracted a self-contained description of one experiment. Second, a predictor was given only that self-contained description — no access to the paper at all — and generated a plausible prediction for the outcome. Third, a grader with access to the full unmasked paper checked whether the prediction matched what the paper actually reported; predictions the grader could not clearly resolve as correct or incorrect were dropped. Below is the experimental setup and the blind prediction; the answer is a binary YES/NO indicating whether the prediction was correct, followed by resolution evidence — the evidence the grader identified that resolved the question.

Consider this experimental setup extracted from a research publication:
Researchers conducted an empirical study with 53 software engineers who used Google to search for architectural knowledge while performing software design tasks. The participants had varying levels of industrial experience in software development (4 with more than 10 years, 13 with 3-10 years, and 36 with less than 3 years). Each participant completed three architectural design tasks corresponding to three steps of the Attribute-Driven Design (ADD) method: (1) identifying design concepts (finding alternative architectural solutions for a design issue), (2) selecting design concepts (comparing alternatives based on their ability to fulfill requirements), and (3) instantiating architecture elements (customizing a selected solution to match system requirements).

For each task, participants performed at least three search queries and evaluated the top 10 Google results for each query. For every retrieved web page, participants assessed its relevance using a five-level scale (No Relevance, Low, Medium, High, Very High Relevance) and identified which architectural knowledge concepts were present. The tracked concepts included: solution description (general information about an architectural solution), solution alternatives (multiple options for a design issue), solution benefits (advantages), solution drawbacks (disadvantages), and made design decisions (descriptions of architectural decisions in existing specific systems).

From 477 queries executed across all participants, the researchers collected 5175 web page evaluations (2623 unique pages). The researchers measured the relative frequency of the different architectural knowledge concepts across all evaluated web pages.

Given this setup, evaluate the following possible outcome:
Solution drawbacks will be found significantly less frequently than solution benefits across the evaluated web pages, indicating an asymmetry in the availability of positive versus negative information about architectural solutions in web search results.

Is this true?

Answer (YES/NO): YES